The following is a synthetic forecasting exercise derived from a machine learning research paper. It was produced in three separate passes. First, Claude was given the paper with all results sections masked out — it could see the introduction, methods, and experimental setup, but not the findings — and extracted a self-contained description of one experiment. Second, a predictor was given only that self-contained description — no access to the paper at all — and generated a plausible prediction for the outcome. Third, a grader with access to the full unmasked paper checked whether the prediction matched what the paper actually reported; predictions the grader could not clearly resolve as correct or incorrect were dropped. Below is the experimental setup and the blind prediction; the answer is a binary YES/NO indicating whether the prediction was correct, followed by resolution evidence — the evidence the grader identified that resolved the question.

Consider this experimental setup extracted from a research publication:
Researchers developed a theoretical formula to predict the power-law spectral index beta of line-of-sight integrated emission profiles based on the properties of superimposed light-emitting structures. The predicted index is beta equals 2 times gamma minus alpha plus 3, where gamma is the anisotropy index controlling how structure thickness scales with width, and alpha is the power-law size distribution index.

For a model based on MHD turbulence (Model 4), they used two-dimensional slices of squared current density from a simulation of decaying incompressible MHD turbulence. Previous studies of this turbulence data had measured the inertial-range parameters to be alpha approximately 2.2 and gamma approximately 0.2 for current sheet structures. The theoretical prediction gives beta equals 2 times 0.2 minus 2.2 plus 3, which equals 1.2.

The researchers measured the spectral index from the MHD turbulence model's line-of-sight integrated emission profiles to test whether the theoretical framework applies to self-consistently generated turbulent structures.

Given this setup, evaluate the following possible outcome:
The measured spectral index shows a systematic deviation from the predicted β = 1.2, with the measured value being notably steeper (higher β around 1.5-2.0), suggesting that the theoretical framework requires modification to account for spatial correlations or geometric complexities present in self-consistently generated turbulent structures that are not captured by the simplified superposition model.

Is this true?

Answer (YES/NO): NO